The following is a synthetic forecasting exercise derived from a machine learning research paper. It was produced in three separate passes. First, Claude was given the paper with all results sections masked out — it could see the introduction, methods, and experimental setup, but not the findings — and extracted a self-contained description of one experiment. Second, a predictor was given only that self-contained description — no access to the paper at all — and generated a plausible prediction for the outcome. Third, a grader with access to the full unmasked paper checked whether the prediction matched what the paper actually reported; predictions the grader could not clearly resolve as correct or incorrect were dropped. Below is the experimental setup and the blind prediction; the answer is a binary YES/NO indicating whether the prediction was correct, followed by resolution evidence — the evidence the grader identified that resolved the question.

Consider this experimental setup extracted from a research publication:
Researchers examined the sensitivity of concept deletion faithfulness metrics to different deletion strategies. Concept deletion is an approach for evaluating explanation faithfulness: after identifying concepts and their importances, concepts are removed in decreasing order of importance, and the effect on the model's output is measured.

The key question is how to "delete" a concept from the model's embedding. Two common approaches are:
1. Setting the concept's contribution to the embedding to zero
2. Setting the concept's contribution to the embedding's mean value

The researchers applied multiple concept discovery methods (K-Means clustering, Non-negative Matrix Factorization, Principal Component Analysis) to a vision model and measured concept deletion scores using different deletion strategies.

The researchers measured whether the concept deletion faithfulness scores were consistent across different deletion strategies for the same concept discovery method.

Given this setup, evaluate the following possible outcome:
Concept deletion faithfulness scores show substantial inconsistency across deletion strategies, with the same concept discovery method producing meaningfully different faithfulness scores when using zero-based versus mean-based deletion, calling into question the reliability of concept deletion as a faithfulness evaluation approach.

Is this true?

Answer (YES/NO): YES